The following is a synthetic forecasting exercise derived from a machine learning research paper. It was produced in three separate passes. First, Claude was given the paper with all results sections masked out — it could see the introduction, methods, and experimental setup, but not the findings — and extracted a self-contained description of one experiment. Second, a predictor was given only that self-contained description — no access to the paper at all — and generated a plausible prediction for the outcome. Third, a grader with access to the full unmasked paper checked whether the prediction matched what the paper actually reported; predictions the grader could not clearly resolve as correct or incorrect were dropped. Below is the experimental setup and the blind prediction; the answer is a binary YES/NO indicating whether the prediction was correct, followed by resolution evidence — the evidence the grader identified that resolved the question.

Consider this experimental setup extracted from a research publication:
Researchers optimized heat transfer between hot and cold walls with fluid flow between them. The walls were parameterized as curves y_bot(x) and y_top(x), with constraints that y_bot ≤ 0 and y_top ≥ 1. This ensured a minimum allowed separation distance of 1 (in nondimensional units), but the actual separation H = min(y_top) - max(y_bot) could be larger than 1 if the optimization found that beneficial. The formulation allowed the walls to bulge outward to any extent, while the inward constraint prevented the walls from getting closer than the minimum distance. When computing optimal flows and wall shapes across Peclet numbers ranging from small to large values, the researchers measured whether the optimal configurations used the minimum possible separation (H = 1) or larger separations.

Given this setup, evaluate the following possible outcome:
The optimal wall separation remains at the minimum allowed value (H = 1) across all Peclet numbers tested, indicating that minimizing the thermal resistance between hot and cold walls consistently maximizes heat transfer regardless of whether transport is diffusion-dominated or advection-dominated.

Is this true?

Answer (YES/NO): YES